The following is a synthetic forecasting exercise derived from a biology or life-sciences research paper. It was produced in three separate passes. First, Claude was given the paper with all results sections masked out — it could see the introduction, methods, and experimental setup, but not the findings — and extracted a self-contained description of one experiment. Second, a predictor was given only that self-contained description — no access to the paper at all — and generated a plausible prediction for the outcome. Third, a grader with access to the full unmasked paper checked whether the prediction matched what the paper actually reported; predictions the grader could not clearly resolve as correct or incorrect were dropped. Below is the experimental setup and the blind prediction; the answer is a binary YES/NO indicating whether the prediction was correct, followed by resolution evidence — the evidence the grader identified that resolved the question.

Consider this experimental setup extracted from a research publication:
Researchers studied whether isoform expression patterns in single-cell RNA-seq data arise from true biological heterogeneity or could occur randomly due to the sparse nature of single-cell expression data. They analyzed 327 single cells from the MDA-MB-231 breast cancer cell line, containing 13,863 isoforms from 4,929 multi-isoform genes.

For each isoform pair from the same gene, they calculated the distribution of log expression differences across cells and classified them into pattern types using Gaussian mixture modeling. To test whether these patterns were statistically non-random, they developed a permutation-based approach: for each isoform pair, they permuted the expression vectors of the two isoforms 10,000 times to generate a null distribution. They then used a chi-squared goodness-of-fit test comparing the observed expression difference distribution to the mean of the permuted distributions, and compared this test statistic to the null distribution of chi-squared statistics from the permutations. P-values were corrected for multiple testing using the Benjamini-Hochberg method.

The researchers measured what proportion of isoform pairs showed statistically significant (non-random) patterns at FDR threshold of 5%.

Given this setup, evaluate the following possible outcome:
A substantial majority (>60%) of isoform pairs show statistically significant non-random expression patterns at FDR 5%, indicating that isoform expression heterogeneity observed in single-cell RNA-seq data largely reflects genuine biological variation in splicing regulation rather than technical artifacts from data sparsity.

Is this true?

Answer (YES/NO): NO